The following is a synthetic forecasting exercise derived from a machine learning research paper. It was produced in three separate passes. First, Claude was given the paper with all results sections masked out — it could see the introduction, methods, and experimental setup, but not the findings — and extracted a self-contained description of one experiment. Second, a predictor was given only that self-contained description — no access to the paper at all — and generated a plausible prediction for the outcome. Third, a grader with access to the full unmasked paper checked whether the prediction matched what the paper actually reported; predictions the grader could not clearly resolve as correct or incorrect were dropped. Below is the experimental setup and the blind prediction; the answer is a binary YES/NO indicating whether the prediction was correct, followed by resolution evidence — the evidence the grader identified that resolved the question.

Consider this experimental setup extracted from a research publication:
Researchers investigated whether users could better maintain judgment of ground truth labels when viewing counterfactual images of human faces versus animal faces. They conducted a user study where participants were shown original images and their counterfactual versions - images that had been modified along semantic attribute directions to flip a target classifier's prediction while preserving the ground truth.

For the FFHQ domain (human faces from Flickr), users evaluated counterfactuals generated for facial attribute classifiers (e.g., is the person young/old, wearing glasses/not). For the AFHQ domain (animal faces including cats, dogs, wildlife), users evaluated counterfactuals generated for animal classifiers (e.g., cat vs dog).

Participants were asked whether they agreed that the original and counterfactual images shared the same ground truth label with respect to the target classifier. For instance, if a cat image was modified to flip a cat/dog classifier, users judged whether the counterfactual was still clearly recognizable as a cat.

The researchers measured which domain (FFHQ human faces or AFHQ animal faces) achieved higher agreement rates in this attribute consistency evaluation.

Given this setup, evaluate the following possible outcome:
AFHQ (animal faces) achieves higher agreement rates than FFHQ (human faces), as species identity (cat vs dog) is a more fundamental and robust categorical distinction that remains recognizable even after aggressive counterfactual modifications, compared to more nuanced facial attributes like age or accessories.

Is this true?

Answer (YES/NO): NO